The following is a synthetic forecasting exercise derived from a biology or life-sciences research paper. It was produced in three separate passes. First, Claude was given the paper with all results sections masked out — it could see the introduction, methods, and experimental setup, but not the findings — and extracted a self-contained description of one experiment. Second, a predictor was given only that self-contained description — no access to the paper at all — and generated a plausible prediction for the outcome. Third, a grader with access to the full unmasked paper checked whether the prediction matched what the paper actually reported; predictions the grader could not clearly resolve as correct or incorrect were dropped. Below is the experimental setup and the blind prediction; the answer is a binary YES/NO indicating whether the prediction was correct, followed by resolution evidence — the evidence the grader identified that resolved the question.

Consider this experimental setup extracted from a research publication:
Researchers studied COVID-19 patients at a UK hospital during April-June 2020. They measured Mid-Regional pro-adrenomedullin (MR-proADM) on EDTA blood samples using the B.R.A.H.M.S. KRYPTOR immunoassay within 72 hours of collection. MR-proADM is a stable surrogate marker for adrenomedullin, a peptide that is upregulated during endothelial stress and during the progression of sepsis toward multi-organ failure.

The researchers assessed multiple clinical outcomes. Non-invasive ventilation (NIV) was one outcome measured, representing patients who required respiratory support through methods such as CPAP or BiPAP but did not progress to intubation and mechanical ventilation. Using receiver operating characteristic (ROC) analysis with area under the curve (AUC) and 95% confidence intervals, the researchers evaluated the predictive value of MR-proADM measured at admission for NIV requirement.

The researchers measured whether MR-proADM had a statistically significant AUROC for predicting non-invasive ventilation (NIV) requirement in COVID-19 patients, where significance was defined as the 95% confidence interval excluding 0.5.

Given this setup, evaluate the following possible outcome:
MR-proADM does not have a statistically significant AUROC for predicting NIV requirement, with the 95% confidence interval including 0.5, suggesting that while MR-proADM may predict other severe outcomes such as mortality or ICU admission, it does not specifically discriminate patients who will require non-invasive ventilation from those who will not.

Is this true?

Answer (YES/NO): NO